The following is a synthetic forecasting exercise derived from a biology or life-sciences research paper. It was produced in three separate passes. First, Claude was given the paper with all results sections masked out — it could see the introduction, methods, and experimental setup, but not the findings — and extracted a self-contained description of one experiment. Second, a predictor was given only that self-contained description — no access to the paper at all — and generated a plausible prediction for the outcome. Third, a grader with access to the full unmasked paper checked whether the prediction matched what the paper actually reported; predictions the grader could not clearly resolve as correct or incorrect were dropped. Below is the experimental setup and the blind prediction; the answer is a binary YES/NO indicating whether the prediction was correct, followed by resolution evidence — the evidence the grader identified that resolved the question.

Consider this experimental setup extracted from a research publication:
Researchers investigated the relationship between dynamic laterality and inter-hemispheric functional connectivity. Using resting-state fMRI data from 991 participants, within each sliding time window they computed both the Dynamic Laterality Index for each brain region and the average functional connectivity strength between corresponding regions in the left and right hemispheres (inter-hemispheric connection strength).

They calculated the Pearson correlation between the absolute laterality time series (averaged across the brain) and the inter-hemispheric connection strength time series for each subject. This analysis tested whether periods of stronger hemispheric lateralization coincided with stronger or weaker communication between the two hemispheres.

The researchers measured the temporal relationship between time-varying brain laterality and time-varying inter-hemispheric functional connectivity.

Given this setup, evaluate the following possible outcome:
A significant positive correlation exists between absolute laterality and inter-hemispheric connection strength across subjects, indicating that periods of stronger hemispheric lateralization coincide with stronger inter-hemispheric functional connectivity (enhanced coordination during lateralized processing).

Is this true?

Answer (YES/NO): NO